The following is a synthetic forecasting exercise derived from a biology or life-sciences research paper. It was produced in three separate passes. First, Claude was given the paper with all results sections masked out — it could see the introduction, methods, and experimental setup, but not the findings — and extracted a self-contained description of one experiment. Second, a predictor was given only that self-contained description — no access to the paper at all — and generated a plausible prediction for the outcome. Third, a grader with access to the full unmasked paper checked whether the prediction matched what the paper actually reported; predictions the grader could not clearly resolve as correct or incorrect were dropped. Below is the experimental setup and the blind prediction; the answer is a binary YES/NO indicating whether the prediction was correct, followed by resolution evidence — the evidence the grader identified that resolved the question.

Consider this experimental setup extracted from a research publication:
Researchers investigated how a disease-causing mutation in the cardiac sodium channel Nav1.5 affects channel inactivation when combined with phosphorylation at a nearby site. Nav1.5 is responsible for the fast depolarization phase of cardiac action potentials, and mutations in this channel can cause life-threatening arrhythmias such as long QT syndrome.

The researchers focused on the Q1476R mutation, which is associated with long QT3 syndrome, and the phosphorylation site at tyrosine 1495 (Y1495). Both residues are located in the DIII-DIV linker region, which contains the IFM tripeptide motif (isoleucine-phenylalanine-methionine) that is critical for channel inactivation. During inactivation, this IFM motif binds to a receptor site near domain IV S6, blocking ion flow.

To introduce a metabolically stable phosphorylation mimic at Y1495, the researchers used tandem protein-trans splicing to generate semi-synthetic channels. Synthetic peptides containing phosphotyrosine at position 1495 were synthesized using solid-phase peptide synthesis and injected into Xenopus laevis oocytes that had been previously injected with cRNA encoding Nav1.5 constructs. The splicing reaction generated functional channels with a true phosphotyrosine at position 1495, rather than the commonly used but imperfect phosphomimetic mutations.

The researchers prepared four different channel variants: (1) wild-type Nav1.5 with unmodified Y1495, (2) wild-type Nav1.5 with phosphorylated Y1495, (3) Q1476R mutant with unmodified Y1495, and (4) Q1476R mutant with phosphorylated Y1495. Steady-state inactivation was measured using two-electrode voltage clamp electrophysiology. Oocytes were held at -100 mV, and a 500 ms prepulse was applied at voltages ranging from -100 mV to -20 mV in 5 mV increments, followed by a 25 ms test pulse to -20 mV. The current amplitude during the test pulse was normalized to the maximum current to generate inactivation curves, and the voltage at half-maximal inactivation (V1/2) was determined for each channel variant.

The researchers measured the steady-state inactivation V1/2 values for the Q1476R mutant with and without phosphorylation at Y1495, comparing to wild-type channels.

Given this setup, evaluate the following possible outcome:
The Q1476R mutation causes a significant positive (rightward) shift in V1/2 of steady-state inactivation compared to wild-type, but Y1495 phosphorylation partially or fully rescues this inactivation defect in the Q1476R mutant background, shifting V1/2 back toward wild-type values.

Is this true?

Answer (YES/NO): NO